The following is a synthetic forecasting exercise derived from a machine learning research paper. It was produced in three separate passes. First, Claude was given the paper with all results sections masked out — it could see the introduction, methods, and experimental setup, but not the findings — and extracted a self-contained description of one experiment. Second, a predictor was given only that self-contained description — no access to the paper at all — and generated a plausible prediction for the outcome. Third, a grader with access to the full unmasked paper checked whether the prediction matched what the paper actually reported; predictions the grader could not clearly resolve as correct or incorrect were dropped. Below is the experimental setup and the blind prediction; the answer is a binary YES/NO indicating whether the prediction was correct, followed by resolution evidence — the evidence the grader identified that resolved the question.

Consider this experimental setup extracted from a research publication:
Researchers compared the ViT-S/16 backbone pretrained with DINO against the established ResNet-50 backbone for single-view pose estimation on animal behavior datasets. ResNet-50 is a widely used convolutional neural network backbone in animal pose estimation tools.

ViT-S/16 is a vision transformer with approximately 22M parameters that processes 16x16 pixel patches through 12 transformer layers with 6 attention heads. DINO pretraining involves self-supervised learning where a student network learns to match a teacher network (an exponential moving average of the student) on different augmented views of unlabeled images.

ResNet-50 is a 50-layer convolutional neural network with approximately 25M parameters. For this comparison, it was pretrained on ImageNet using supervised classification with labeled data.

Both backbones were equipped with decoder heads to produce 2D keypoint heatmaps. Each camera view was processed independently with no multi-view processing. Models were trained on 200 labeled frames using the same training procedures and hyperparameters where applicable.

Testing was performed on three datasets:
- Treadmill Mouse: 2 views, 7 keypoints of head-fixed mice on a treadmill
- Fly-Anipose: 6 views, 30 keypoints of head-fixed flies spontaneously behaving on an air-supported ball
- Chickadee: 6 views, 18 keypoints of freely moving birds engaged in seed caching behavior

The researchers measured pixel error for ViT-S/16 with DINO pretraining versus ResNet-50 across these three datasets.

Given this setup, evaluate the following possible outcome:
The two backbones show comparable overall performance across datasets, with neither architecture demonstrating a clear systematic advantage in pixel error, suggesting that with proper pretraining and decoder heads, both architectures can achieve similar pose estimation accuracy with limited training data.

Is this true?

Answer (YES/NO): NO